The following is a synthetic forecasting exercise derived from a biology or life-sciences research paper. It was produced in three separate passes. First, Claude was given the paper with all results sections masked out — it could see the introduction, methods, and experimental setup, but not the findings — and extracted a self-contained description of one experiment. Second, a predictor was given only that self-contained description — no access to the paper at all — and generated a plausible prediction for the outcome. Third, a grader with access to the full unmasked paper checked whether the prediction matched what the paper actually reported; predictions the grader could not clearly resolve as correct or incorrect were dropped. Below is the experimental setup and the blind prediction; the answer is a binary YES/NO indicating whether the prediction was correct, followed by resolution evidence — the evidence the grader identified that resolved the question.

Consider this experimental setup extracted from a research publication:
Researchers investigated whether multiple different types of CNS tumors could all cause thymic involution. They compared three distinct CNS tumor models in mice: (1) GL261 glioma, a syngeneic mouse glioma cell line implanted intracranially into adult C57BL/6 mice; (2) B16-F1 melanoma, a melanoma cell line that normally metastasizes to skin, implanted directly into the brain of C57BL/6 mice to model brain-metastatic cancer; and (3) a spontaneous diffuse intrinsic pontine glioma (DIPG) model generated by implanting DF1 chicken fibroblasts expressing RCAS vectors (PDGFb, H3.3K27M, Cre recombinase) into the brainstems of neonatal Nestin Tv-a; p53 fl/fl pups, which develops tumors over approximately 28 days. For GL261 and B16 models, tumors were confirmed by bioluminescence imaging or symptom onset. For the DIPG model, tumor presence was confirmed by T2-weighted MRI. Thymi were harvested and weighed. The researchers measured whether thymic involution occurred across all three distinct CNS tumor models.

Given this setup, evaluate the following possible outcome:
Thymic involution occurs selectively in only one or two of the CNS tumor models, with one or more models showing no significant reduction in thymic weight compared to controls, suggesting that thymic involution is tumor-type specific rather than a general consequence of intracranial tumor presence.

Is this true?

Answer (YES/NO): NO